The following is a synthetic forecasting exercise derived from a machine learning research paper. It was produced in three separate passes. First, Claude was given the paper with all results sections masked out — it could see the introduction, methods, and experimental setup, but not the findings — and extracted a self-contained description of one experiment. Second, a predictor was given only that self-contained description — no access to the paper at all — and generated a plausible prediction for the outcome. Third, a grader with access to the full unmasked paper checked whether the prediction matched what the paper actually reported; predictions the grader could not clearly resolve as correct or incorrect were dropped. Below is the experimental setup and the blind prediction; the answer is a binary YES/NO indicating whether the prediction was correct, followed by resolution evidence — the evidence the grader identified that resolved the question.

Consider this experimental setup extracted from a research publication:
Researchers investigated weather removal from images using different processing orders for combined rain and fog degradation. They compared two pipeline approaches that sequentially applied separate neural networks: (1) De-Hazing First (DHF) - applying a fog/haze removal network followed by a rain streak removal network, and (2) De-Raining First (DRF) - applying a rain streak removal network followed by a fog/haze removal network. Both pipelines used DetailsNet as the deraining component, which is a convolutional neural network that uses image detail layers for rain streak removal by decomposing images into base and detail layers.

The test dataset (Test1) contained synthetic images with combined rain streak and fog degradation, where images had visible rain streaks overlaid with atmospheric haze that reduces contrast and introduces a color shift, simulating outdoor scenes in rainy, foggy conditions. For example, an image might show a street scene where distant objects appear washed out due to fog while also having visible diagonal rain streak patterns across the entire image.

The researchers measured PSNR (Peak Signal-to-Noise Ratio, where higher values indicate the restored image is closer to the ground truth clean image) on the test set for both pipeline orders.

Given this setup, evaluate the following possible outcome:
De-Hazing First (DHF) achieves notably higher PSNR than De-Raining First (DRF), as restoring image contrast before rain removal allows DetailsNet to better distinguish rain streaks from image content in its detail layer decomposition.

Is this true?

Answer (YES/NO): NO